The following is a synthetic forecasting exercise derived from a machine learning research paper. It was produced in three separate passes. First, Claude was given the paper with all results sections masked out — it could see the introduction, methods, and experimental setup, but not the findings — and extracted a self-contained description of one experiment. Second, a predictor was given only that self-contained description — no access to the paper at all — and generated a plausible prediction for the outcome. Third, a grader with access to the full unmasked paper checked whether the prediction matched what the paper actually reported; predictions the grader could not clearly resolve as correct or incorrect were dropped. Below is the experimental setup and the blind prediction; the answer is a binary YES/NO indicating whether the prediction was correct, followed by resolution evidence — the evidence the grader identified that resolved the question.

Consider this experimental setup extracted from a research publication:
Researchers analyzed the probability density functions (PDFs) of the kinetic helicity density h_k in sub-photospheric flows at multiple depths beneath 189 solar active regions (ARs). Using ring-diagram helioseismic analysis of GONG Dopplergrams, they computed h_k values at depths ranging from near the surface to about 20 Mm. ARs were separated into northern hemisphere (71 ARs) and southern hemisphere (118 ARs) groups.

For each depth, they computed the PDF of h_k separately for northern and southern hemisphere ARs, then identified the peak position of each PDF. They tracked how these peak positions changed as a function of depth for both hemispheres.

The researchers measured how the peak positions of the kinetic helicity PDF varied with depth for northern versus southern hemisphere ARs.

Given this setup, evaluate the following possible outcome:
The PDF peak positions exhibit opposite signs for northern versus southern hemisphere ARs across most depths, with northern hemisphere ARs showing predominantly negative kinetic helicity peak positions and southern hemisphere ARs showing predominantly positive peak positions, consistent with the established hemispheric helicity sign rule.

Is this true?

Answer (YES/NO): YES